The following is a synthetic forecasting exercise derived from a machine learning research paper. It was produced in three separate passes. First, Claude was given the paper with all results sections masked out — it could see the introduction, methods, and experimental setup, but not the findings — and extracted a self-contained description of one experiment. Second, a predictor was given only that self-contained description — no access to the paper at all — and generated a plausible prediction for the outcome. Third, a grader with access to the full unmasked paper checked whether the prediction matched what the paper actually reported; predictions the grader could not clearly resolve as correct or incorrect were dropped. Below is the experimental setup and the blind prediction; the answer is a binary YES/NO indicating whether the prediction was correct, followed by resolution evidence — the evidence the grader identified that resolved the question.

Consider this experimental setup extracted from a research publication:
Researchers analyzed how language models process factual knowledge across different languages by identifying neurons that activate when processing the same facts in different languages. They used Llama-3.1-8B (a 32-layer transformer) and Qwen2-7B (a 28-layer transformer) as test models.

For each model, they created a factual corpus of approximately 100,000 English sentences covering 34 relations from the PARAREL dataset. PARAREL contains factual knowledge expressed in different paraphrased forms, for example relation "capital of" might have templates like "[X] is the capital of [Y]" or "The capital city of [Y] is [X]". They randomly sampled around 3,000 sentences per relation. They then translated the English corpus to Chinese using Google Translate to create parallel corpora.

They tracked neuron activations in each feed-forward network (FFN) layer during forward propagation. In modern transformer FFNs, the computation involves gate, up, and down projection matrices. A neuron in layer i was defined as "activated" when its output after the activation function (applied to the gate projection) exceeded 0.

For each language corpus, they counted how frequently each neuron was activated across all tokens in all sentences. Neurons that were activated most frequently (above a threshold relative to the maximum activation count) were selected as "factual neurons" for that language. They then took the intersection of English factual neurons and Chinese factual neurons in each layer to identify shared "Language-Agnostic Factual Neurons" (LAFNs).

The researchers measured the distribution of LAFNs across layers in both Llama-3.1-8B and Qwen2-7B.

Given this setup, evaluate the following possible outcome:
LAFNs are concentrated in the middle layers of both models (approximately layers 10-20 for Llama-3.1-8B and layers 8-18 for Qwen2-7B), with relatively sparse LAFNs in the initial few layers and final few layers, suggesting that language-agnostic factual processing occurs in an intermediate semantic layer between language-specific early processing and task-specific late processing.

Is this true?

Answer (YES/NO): NO